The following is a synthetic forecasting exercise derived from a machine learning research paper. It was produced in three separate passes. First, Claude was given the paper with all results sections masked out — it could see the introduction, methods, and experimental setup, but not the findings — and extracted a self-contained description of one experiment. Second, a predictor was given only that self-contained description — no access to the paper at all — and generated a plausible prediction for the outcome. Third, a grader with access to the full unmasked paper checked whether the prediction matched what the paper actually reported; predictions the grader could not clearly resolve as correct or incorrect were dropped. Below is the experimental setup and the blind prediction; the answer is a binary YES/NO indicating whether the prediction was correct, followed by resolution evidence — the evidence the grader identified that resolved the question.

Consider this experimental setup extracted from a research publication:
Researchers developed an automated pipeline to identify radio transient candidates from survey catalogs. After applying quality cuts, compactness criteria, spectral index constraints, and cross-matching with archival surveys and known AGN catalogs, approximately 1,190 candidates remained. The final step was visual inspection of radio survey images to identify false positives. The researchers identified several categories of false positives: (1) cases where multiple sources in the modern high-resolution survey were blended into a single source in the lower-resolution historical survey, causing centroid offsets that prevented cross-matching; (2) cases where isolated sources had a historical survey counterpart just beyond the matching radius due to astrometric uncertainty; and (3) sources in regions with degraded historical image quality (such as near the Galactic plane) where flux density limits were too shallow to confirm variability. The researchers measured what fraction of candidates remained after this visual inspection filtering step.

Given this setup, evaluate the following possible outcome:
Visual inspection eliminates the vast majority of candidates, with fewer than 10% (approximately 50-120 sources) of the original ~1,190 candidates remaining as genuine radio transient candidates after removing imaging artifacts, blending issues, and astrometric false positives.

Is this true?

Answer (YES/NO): NO